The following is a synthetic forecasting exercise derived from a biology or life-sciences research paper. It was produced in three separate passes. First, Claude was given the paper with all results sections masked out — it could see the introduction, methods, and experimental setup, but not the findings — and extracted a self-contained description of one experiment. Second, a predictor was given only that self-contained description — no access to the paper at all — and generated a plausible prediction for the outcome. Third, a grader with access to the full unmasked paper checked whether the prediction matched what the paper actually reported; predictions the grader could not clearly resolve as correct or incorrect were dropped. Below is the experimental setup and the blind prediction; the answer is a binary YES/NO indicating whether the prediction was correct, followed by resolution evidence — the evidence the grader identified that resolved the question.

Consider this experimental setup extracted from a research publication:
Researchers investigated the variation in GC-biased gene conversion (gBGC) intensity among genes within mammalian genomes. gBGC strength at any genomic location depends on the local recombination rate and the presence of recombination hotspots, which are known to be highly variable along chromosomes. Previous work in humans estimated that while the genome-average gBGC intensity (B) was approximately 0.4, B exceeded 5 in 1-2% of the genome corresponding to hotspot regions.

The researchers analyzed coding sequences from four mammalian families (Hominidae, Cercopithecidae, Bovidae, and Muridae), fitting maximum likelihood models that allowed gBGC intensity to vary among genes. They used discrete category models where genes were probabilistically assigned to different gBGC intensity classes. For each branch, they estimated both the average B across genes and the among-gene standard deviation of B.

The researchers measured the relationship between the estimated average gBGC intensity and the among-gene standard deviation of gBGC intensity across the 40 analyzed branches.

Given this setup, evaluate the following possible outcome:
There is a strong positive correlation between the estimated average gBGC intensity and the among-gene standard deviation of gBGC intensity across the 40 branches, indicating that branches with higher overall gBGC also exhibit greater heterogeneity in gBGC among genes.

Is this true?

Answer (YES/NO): NO